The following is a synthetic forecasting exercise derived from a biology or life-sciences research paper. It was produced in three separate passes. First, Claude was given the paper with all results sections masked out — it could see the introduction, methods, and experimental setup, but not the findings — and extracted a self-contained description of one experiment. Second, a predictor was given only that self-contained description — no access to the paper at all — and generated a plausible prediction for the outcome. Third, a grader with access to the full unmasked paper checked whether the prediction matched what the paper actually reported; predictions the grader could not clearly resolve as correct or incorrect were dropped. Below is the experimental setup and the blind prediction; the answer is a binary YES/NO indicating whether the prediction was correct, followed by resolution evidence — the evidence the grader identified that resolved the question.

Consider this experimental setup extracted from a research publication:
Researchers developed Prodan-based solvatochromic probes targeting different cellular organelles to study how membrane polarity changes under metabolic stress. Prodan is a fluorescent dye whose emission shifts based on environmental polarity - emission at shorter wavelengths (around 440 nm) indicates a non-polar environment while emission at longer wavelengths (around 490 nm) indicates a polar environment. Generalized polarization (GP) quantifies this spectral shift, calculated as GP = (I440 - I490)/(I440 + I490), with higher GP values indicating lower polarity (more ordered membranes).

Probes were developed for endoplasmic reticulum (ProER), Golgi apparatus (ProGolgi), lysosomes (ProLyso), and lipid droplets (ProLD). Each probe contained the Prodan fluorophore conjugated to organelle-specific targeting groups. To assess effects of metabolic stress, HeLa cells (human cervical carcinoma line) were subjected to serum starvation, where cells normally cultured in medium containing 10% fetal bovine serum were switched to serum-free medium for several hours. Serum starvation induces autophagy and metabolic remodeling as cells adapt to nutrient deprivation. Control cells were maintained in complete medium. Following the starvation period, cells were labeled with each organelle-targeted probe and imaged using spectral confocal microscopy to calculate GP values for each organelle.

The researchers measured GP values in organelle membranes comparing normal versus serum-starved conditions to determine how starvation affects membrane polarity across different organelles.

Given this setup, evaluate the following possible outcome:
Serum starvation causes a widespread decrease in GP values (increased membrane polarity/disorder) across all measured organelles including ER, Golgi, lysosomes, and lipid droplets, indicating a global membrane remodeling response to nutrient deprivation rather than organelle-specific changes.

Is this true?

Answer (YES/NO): NO